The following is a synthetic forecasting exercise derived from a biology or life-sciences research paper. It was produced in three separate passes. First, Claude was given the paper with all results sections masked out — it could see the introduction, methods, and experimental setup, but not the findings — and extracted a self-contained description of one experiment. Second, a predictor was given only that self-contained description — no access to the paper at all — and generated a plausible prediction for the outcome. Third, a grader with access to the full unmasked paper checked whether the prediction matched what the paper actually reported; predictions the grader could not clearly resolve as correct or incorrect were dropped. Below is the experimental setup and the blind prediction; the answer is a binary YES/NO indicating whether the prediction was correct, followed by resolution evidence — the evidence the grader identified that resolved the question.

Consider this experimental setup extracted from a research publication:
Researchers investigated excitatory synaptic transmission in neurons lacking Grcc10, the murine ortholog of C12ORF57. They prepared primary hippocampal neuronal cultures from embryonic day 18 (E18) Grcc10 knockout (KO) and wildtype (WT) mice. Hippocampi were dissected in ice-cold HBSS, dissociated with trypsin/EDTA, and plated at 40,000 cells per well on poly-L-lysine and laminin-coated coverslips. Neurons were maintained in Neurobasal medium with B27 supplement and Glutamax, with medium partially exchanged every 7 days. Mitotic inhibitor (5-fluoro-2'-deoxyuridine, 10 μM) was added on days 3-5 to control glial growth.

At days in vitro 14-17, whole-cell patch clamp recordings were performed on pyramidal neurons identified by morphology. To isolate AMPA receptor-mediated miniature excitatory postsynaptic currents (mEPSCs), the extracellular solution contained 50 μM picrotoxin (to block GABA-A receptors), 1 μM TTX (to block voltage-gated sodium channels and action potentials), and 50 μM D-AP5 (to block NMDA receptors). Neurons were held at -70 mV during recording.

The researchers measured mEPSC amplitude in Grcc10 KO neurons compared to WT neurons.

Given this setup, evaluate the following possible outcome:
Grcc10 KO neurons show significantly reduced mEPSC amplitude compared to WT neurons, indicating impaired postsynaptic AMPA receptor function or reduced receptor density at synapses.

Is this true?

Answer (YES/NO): NO